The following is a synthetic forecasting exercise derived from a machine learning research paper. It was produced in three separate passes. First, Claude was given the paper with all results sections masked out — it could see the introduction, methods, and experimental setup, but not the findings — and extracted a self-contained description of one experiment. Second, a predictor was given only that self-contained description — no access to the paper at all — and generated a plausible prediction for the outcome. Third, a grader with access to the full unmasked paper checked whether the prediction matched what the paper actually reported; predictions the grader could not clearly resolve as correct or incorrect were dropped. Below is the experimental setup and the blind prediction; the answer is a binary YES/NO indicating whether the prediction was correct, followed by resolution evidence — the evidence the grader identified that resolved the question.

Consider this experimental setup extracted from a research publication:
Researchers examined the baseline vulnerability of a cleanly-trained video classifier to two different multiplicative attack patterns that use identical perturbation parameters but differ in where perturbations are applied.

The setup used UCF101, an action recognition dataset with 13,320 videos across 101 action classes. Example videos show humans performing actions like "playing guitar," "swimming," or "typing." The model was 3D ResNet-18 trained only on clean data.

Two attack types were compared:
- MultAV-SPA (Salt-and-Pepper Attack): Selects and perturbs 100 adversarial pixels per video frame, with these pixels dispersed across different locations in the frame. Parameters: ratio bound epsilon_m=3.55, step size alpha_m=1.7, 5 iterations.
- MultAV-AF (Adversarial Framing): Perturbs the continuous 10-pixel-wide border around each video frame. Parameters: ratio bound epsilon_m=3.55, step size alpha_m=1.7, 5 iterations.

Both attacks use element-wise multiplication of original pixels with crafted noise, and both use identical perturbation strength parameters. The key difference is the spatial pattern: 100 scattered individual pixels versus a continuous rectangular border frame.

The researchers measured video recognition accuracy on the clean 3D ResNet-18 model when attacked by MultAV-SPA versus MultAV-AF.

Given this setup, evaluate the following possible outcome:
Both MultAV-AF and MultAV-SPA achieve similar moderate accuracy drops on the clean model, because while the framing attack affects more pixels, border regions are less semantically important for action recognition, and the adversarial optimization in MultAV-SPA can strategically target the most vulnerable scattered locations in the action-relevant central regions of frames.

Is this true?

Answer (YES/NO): NO